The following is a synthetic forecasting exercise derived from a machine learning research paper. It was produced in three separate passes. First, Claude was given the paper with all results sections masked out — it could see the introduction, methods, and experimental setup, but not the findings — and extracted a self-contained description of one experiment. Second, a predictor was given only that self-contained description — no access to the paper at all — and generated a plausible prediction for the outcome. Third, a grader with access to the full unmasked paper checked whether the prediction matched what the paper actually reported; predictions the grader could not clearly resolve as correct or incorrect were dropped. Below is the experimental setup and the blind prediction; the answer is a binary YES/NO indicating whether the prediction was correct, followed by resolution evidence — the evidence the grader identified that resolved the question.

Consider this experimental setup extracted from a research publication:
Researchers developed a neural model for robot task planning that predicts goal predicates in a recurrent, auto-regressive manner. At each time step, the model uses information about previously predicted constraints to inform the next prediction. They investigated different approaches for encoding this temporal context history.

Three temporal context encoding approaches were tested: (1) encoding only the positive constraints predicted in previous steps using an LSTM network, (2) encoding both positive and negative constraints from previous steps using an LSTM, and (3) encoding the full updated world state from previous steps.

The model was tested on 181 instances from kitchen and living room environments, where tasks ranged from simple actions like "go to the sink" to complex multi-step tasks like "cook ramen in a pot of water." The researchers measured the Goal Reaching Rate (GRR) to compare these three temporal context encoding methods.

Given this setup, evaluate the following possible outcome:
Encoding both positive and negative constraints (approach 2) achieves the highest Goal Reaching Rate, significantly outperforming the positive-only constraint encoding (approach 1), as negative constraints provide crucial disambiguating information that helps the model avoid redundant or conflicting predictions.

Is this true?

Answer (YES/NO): NO